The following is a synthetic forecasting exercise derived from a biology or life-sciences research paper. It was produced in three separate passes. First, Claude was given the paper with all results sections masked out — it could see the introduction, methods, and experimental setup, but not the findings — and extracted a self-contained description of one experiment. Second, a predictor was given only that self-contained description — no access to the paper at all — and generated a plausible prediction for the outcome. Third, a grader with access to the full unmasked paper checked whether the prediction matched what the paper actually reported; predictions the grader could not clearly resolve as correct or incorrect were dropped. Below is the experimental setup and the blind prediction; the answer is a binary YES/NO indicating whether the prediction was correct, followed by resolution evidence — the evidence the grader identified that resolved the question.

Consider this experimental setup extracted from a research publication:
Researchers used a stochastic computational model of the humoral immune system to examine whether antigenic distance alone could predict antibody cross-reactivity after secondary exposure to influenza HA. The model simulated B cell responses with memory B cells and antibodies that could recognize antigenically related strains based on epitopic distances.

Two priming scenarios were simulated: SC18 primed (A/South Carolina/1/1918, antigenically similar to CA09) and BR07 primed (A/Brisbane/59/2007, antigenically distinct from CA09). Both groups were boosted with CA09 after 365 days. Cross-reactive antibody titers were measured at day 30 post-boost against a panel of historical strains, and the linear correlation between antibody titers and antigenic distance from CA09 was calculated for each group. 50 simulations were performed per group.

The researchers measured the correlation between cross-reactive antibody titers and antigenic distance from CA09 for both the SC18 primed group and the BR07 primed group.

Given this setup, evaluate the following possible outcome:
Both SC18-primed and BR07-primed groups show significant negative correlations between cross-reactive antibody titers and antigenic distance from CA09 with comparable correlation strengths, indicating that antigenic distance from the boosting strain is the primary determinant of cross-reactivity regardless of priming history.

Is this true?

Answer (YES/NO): NO